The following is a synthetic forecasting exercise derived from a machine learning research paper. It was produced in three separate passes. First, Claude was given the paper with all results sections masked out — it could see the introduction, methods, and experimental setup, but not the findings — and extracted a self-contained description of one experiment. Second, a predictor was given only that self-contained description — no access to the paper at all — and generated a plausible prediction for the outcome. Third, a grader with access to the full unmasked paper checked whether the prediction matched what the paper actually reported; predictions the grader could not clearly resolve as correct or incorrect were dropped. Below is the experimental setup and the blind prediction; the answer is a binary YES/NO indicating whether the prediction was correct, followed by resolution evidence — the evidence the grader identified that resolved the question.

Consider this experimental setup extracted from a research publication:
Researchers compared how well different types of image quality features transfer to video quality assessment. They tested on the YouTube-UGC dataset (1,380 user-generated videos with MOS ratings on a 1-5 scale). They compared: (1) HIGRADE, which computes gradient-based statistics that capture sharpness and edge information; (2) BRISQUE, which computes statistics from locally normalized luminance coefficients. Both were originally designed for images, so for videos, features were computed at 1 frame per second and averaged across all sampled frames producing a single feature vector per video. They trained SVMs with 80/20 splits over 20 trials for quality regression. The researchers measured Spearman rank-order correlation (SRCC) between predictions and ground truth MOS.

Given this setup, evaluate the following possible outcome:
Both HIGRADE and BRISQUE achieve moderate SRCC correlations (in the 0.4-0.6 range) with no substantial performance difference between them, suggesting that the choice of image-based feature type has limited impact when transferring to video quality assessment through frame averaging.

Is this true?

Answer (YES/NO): NO